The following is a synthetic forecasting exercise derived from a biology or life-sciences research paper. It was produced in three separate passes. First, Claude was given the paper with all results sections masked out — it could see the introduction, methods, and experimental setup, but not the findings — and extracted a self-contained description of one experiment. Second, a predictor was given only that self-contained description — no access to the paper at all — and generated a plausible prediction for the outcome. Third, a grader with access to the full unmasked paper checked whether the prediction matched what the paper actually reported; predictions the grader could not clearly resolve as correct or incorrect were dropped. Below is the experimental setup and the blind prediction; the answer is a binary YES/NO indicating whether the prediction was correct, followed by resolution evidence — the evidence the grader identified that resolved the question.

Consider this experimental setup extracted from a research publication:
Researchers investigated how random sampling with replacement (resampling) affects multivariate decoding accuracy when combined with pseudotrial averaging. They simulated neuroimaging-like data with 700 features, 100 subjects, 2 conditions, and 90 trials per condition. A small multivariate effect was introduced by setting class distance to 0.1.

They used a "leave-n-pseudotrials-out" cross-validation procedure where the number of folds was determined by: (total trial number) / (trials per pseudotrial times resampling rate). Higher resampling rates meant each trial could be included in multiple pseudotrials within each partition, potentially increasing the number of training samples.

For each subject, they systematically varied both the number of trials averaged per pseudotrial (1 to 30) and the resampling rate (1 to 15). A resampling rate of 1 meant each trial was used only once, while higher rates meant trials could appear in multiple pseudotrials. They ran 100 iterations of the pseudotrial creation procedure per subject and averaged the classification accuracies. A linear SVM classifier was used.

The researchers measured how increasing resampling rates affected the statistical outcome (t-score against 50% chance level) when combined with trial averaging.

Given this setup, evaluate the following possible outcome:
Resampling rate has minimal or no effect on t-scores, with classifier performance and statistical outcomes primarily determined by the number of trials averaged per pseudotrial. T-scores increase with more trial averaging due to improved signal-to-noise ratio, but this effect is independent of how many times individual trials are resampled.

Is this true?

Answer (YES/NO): NO